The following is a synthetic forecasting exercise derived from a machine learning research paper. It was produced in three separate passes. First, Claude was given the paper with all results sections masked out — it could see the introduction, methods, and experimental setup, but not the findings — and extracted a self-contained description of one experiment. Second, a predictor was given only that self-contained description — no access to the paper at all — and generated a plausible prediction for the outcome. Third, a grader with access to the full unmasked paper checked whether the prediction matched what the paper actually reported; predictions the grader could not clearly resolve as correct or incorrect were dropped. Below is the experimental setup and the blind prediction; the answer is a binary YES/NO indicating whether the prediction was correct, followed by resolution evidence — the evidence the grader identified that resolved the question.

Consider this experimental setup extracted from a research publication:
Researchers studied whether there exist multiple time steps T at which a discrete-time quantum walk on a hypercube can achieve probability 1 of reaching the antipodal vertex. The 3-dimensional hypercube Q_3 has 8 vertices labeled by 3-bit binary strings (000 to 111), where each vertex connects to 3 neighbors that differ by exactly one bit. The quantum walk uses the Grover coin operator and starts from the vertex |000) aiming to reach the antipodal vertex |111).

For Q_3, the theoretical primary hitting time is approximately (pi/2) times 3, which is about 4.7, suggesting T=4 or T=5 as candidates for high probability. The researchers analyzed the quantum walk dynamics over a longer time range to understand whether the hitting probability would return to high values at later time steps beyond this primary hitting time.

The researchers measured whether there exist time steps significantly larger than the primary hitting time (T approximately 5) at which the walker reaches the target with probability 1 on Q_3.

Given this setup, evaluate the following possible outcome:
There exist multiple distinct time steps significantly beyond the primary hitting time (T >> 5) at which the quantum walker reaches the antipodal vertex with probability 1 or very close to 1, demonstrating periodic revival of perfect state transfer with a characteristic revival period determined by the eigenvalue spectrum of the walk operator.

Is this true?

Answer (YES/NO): NO